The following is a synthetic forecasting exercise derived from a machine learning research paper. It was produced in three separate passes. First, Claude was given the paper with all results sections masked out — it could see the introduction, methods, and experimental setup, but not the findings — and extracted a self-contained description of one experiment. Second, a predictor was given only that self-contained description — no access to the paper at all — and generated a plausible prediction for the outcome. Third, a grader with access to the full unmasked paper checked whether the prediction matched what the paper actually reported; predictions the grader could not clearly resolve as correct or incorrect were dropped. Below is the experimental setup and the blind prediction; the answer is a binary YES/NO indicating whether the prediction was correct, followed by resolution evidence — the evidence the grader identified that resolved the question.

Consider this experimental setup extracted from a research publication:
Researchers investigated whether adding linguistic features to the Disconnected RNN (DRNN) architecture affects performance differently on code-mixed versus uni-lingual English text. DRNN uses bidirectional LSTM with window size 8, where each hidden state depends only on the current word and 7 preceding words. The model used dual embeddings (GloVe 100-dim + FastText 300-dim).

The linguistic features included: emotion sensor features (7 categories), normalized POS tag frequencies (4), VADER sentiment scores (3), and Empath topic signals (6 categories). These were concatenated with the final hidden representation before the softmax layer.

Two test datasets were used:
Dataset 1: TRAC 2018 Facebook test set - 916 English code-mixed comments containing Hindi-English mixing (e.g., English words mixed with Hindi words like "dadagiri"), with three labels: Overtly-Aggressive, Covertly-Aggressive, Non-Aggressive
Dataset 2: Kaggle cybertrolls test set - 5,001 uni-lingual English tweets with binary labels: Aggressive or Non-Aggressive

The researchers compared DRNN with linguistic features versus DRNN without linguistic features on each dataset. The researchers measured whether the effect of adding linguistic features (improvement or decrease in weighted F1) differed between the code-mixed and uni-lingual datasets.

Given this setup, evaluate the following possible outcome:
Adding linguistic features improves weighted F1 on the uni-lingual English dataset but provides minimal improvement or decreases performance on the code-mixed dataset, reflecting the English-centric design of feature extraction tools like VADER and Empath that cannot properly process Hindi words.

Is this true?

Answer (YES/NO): YES